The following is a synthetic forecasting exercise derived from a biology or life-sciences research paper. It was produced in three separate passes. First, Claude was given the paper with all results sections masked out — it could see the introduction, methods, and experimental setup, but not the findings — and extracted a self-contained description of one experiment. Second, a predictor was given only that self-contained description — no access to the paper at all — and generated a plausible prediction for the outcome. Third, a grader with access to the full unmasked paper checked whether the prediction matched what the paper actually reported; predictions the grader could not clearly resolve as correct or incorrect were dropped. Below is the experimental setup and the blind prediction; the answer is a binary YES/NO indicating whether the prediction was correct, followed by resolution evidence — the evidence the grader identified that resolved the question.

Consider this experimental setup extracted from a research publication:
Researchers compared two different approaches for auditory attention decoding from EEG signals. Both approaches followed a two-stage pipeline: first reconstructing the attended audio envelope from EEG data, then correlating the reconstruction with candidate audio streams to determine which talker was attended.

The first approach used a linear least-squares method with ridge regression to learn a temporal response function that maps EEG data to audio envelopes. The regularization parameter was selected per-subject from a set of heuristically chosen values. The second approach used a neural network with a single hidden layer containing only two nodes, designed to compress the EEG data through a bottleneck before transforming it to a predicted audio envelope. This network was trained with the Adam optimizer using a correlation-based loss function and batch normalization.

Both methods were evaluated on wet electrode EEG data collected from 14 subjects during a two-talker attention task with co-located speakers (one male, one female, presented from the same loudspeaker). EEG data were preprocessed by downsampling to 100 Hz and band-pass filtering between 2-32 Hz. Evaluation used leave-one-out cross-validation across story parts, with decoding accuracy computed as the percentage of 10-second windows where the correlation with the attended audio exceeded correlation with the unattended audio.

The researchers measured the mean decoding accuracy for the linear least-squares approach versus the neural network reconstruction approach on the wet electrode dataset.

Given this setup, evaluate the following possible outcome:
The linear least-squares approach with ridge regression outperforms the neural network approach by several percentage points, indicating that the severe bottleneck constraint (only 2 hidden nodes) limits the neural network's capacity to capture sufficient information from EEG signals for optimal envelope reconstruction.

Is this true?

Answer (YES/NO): NO